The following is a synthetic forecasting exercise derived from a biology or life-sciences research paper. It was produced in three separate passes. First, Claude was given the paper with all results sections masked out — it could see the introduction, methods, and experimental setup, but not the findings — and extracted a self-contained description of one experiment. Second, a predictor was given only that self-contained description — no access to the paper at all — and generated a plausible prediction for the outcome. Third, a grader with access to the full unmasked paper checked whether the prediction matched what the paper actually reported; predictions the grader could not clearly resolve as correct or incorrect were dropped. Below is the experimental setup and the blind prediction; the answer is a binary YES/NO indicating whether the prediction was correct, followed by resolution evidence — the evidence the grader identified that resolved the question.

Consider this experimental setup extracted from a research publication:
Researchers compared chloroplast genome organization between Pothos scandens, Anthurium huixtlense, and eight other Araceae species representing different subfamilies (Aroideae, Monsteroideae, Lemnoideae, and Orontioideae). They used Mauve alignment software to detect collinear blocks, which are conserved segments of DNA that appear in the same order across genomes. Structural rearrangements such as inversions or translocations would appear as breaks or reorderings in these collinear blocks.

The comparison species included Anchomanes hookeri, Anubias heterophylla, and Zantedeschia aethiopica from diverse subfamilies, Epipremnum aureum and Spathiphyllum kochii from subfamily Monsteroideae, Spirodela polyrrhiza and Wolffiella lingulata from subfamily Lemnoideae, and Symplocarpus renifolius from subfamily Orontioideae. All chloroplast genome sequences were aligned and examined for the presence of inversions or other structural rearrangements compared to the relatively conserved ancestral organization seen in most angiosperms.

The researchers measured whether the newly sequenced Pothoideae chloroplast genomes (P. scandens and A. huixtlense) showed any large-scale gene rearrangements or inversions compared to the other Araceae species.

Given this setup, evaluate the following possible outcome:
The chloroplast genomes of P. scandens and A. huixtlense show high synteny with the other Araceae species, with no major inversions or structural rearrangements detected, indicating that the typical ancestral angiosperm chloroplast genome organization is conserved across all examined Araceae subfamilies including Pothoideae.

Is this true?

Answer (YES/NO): NO